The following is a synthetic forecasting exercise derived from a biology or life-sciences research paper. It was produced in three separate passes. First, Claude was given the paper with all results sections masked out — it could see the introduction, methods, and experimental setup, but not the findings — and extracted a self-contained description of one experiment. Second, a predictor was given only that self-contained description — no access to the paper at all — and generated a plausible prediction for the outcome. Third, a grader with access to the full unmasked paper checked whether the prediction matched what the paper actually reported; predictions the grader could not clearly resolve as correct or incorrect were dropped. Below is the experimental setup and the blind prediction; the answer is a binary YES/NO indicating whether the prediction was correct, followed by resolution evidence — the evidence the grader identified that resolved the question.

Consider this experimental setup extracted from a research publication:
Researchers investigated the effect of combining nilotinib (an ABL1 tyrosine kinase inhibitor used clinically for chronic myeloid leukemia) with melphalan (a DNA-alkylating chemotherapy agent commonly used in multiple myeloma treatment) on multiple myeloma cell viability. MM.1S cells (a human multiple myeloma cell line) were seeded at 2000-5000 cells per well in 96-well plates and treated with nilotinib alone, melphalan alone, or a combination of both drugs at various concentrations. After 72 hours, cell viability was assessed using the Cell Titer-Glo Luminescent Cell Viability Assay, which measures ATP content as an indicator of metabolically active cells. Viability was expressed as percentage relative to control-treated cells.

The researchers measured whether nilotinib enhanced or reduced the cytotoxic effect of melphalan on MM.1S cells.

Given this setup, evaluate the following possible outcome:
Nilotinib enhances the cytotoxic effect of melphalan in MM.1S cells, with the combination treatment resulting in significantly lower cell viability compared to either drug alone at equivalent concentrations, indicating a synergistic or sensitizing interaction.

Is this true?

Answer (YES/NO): YES